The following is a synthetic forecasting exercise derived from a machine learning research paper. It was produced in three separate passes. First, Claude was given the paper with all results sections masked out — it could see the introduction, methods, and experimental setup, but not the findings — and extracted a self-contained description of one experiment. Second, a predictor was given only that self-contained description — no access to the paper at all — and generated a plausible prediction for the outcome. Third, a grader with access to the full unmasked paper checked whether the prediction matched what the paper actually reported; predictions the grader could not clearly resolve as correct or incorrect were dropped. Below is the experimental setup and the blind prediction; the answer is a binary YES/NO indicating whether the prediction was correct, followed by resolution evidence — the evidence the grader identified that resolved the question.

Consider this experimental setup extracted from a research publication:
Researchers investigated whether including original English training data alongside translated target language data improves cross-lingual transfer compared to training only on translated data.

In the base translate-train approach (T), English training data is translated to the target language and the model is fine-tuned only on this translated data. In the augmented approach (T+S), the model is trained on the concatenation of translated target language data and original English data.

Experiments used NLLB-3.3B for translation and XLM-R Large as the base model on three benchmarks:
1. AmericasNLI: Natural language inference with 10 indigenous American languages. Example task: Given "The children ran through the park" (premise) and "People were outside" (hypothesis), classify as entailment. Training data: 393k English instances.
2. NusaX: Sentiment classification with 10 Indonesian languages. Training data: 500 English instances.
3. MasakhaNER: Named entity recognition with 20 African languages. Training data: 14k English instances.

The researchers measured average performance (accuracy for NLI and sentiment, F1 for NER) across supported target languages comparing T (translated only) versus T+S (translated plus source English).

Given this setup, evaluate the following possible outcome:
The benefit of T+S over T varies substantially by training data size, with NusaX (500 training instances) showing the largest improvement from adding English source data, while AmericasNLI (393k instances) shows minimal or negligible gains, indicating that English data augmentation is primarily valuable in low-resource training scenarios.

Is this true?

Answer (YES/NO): NO